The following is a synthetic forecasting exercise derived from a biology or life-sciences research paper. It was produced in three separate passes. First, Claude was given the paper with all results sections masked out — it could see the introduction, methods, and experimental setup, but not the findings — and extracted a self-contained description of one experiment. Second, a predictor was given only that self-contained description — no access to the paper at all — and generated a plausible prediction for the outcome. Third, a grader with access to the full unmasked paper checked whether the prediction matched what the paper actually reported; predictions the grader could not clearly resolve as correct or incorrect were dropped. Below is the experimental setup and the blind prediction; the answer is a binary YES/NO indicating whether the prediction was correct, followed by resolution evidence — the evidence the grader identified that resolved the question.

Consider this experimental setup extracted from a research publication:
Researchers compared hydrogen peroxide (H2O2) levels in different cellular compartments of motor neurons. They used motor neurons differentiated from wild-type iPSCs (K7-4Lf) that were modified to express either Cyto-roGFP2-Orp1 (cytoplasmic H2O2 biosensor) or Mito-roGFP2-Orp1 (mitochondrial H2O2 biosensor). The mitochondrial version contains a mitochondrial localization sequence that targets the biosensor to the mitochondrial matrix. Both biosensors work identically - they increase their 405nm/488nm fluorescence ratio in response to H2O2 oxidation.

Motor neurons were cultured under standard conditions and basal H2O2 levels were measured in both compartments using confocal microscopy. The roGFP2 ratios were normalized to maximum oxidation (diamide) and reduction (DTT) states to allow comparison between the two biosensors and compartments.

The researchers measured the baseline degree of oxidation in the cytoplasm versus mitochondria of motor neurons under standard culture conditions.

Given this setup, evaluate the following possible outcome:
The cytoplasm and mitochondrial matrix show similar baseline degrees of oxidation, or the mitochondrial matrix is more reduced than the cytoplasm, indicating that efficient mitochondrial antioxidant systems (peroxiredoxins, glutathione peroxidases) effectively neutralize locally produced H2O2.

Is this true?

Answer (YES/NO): YES